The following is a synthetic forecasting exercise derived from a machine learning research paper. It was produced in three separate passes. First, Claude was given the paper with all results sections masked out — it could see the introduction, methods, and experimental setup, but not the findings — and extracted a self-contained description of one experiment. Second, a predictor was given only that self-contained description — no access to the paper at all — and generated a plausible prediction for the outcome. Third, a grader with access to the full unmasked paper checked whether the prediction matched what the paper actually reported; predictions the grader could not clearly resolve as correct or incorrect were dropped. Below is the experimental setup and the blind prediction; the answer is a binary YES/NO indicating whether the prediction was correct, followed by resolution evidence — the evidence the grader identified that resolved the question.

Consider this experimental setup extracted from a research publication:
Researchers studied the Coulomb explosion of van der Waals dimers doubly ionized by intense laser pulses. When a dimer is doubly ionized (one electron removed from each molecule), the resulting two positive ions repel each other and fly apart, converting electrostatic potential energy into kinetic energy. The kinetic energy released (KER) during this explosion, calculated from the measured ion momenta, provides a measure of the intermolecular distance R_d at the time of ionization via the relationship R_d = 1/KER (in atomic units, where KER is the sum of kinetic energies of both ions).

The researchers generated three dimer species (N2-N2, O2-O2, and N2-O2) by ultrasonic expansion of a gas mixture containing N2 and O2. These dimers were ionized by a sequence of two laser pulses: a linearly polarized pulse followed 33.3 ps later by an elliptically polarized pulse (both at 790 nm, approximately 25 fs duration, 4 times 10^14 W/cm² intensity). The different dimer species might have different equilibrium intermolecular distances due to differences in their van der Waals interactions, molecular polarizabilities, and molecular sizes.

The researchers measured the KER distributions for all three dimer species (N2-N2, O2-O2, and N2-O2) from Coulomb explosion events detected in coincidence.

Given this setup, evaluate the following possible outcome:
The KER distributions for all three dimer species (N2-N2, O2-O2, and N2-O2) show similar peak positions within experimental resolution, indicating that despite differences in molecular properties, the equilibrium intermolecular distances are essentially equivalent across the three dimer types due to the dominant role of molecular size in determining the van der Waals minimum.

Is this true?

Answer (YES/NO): NO